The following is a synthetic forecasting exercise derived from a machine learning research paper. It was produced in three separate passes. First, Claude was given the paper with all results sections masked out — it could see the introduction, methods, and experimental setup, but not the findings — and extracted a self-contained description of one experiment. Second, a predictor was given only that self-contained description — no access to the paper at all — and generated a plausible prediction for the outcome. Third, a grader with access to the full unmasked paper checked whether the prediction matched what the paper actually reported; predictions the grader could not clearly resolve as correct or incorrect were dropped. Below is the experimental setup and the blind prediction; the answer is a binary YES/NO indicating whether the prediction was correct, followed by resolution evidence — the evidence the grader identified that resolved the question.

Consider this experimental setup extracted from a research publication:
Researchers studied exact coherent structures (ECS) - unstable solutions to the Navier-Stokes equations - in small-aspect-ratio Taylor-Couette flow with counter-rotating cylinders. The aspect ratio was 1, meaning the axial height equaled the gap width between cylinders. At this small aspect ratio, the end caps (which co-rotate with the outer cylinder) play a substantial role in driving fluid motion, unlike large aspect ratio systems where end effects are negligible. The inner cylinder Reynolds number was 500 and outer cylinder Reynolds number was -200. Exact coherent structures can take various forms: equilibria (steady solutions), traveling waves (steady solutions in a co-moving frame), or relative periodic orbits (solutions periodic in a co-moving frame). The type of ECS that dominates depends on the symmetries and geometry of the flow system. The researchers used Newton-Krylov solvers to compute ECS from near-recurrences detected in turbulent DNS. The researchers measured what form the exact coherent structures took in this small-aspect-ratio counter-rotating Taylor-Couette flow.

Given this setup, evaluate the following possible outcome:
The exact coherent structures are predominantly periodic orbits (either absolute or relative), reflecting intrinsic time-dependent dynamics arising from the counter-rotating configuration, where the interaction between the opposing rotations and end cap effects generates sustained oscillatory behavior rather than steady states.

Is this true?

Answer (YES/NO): YES